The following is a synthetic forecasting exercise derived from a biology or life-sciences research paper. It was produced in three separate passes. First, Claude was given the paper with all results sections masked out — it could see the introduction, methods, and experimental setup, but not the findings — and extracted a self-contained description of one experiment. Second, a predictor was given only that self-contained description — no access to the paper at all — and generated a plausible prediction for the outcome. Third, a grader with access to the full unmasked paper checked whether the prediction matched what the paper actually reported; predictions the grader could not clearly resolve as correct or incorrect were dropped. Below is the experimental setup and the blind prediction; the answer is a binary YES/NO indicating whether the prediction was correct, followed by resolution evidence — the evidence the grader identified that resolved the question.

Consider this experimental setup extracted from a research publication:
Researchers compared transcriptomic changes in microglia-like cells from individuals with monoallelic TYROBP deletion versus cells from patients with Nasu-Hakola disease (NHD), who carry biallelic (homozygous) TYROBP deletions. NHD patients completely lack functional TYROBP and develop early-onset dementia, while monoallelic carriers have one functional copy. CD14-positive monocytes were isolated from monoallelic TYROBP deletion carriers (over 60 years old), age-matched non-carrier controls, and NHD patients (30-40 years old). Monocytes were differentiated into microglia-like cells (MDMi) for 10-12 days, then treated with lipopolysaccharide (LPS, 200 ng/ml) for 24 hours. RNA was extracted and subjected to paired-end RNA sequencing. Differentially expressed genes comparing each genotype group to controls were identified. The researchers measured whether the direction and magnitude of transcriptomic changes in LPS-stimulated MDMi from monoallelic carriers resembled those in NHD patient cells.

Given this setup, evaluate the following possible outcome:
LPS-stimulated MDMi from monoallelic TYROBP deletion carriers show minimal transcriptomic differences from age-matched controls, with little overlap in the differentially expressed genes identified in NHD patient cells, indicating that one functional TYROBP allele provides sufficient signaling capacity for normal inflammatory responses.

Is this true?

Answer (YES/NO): NO